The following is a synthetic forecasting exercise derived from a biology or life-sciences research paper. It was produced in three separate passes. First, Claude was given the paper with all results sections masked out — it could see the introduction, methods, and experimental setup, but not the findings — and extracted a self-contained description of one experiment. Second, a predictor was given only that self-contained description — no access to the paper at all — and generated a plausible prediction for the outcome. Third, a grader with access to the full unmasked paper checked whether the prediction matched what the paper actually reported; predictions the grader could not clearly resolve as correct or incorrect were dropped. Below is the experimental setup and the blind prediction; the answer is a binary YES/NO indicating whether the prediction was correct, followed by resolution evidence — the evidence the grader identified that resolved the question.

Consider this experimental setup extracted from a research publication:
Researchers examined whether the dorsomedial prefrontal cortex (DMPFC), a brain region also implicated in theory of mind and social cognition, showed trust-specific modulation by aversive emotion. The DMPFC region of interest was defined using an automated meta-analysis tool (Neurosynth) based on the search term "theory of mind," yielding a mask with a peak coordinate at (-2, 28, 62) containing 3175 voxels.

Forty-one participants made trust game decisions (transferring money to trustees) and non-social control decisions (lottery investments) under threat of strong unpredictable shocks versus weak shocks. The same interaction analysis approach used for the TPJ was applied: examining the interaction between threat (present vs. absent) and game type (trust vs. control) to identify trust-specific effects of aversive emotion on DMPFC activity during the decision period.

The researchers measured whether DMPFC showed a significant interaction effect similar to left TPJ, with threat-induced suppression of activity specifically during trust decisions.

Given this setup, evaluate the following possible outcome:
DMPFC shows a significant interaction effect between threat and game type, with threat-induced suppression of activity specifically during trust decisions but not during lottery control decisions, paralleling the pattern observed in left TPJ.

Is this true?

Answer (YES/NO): NO